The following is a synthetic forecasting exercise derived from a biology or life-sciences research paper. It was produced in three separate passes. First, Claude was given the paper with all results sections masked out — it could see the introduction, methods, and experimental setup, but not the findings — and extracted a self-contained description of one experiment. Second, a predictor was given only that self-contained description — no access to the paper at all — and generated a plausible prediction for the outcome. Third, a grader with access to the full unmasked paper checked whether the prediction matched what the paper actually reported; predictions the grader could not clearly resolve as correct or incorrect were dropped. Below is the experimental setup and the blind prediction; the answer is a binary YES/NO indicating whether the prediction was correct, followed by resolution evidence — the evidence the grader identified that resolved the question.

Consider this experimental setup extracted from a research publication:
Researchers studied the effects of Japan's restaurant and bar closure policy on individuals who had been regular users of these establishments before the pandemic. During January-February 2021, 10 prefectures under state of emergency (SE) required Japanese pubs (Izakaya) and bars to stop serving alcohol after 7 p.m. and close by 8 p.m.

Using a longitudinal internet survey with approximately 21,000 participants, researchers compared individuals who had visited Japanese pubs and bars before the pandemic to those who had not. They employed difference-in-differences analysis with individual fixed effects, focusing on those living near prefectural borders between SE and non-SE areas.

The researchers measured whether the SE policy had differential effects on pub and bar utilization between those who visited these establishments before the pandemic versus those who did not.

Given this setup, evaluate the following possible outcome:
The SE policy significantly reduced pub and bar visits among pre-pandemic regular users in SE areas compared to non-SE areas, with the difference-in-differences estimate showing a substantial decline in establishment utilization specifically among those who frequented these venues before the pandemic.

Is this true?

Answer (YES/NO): YES